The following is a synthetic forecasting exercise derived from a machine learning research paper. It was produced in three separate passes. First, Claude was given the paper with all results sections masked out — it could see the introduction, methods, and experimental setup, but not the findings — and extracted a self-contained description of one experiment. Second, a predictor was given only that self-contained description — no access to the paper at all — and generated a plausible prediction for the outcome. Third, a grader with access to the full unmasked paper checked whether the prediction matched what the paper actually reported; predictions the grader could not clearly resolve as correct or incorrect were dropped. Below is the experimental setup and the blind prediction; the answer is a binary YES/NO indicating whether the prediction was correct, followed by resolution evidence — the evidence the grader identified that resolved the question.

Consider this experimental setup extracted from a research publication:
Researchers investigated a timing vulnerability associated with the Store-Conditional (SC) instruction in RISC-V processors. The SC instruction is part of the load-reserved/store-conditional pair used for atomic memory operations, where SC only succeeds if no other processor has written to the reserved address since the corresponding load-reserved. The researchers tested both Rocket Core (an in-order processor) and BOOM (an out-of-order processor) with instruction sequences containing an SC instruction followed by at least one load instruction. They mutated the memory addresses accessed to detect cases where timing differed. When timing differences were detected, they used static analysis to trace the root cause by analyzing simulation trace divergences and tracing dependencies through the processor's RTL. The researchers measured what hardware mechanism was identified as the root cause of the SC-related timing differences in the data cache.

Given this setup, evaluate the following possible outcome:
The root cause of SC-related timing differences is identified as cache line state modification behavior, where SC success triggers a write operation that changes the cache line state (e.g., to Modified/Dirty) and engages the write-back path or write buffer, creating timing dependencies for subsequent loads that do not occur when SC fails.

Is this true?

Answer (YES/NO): YES